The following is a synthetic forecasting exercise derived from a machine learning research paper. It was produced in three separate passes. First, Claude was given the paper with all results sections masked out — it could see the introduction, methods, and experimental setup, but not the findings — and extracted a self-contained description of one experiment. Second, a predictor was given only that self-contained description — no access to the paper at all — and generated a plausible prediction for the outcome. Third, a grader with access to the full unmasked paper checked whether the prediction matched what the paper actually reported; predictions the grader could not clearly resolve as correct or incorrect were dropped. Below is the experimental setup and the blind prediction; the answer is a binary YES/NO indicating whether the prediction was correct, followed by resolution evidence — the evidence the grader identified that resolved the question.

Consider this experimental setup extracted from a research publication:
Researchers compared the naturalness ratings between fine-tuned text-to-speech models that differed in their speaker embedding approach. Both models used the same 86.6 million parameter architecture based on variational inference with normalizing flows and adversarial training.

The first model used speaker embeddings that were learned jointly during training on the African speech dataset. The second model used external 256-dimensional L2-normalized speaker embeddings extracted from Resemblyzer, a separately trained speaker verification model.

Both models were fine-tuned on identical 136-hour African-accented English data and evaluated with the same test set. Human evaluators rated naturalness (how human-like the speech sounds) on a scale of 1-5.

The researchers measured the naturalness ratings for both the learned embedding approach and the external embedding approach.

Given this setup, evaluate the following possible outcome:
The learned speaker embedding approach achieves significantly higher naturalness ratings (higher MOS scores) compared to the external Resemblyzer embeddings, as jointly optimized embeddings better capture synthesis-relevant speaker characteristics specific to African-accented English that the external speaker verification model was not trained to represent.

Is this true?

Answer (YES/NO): YES